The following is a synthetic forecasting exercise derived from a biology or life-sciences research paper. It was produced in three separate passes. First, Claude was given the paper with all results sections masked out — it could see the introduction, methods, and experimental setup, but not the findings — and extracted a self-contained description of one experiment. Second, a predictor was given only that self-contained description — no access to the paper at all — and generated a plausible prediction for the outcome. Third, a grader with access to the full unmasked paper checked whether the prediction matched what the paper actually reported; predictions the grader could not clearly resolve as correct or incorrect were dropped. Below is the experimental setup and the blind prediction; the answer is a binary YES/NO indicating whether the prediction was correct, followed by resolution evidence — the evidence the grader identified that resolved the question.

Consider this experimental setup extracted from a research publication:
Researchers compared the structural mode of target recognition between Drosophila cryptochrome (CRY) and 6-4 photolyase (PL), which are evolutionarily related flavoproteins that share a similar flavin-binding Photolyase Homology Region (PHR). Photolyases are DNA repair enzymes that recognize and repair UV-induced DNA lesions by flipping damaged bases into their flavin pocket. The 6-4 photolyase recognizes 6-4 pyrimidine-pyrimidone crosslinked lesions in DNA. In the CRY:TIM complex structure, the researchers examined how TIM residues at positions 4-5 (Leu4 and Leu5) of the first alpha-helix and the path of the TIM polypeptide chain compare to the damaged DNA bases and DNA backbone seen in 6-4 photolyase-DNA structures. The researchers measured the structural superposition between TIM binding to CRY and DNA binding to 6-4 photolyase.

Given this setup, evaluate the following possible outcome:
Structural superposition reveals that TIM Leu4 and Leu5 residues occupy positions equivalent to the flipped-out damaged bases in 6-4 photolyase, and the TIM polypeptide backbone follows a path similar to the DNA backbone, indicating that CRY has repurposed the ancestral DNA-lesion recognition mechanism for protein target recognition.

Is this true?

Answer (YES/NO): YES